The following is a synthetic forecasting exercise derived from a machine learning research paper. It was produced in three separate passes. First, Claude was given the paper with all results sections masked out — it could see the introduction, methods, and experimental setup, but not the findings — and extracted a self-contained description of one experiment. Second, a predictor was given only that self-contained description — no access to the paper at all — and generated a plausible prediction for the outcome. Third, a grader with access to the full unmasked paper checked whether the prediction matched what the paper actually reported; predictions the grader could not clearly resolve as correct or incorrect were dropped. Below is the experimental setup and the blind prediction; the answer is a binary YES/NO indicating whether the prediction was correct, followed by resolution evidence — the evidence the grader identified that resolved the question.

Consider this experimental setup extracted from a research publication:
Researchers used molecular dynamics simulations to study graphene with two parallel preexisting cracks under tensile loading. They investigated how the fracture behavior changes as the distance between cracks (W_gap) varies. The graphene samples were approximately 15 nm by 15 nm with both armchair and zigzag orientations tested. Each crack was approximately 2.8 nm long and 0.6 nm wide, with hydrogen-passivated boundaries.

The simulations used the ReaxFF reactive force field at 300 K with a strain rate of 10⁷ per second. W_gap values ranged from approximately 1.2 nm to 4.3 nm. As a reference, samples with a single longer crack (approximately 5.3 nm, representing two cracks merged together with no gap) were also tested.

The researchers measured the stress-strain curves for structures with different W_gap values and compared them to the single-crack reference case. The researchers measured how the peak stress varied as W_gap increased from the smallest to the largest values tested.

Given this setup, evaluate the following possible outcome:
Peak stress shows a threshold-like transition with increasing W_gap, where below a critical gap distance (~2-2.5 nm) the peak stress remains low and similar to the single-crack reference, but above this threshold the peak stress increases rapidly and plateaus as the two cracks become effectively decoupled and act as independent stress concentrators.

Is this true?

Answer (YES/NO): NO